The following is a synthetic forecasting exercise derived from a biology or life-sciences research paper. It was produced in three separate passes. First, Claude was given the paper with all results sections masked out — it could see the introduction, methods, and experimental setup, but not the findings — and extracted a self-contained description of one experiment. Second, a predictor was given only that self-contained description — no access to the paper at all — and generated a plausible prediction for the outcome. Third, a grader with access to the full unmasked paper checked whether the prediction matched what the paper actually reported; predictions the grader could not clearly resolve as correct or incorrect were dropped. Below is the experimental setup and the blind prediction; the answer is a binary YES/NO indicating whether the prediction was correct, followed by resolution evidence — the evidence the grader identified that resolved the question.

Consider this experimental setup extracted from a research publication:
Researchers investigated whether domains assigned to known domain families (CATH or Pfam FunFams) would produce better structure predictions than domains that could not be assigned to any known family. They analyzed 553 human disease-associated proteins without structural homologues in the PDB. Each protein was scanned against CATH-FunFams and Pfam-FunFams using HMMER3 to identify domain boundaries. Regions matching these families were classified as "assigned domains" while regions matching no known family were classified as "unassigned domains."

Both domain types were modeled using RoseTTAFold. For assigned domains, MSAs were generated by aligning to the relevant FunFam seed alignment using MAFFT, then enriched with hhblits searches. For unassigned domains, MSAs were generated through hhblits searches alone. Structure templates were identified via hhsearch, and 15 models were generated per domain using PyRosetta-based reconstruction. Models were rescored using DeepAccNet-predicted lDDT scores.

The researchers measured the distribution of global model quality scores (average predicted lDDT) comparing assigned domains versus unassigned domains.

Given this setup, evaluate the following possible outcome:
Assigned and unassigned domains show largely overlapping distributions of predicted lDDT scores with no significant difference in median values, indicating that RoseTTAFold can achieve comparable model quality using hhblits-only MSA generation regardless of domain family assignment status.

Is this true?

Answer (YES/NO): NO